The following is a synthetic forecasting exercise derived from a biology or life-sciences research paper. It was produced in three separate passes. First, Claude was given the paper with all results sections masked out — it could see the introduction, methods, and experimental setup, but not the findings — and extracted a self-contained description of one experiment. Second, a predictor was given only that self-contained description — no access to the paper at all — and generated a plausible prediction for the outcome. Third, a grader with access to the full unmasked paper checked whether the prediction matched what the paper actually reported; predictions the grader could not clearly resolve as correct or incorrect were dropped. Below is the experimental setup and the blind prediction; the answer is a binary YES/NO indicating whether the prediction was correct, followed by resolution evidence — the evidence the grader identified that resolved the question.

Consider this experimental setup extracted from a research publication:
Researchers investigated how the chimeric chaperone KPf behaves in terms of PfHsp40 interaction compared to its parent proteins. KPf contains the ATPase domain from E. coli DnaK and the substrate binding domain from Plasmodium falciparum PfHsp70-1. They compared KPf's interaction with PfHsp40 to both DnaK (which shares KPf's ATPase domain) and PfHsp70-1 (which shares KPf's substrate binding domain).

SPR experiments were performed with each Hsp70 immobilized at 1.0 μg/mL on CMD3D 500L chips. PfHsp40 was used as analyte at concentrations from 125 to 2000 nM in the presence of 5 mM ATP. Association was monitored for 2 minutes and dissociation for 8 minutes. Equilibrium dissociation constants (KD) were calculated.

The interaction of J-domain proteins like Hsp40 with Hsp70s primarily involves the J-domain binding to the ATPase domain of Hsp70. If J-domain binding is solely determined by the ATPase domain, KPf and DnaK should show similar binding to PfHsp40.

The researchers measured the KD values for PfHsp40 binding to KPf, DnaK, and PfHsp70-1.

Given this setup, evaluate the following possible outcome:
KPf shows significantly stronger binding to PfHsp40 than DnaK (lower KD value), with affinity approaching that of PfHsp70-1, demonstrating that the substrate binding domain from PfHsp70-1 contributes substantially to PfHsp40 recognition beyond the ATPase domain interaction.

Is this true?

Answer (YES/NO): YES